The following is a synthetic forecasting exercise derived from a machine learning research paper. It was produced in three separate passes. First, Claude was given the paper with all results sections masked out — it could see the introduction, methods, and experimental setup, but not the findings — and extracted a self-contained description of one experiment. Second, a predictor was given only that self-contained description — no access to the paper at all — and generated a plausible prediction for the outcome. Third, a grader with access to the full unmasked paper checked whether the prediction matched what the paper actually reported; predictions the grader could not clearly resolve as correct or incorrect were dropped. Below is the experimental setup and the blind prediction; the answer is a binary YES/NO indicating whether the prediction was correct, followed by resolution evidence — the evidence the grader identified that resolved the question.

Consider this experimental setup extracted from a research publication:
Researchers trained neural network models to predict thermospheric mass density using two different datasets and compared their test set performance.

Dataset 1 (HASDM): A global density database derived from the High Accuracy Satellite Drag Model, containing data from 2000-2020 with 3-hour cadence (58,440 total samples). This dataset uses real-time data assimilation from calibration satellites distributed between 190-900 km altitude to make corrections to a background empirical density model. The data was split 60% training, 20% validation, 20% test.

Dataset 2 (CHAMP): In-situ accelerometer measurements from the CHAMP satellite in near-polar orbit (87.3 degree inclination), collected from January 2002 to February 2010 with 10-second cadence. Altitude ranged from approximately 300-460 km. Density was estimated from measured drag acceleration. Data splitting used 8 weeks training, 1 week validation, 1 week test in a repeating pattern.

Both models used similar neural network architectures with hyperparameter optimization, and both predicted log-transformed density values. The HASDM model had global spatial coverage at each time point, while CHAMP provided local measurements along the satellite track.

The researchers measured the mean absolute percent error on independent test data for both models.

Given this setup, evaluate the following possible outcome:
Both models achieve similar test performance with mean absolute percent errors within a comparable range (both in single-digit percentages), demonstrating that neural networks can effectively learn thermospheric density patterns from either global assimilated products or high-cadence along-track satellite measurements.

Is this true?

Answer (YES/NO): NO